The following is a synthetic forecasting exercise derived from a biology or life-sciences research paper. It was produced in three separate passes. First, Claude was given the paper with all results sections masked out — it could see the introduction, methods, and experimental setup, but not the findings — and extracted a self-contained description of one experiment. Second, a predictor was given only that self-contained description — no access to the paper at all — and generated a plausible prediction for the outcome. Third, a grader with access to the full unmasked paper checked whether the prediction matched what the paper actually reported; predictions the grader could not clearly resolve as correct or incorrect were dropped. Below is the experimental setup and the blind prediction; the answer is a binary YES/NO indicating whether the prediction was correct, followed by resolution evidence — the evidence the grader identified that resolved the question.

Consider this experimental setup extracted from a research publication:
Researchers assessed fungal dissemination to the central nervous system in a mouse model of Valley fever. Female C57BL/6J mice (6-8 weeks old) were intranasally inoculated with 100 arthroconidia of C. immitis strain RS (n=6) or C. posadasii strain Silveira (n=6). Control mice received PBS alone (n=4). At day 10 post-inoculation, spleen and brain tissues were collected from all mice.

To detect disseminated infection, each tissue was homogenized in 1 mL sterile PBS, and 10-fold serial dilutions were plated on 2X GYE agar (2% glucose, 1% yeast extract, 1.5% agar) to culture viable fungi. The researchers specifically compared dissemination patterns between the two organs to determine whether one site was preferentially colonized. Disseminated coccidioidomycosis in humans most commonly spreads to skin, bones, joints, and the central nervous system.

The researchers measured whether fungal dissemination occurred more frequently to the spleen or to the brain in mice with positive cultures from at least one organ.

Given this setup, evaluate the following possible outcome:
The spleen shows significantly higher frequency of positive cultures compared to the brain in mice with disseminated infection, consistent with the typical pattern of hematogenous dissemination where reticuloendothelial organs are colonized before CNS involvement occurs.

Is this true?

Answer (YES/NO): YES